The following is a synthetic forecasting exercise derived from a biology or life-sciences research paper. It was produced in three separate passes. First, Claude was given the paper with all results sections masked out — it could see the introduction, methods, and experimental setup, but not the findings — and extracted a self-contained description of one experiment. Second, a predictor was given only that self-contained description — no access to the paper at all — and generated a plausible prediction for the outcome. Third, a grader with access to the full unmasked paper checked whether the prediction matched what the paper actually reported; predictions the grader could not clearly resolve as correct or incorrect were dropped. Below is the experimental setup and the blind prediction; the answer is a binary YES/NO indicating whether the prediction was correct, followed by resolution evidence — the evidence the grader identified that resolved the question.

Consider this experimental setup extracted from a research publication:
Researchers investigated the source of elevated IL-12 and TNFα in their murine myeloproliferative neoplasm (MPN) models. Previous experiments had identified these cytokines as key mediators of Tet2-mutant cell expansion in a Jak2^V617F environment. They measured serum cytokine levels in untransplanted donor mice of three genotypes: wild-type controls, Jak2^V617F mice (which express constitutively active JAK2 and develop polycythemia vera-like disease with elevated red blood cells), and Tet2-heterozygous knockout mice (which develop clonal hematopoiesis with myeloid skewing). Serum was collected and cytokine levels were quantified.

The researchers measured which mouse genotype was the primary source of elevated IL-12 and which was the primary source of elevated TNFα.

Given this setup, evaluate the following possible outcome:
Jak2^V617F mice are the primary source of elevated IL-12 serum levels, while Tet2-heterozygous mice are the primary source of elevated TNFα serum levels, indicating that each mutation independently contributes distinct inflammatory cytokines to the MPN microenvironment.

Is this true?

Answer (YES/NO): YES